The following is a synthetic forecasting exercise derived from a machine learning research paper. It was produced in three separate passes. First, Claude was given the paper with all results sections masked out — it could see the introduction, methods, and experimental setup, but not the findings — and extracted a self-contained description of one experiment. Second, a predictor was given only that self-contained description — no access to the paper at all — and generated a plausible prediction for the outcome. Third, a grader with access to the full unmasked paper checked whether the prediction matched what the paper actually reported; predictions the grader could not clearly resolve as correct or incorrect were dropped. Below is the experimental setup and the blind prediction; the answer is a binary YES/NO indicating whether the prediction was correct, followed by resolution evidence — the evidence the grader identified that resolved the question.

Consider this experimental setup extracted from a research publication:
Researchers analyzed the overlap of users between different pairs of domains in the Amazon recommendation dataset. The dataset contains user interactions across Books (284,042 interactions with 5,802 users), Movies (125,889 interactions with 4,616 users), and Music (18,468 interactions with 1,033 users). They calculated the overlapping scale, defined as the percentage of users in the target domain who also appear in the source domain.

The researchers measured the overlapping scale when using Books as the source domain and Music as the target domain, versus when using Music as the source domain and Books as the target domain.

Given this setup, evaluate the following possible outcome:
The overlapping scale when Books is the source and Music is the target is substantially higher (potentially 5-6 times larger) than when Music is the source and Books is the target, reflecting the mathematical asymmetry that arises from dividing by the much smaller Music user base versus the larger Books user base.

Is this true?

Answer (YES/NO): YES